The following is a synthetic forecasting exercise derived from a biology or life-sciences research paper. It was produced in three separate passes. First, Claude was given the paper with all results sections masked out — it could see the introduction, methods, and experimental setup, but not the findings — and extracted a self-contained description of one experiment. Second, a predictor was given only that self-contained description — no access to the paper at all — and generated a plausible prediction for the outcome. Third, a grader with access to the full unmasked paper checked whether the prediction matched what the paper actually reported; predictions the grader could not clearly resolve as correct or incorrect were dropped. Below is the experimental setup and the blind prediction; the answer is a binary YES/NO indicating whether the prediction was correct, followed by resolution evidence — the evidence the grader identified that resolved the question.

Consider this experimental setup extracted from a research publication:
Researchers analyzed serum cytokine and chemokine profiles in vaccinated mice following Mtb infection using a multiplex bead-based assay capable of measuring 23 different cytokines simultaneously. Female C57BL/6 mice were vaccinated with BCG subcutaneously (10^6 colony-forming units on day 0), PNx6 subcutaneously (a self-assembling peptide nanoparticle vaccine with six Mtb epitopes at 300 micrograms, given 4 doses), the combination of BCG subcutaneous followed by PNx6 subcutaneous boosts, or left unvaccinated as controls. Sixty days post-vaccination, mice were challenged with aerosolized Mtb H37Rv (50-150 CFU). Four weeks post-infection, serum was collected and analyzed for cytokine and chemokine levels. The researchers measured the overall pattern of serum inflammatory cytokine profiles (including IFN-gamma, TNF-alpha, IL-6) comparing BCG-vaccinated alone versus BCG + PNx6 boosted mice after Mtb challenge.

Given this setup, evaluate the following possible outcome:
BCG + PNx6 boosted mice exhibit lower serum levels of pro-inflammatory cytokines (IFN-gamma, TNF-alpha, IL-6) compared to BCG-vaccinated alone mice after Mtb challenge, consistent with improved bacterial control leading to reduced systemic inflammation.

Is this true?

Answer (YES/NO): YES